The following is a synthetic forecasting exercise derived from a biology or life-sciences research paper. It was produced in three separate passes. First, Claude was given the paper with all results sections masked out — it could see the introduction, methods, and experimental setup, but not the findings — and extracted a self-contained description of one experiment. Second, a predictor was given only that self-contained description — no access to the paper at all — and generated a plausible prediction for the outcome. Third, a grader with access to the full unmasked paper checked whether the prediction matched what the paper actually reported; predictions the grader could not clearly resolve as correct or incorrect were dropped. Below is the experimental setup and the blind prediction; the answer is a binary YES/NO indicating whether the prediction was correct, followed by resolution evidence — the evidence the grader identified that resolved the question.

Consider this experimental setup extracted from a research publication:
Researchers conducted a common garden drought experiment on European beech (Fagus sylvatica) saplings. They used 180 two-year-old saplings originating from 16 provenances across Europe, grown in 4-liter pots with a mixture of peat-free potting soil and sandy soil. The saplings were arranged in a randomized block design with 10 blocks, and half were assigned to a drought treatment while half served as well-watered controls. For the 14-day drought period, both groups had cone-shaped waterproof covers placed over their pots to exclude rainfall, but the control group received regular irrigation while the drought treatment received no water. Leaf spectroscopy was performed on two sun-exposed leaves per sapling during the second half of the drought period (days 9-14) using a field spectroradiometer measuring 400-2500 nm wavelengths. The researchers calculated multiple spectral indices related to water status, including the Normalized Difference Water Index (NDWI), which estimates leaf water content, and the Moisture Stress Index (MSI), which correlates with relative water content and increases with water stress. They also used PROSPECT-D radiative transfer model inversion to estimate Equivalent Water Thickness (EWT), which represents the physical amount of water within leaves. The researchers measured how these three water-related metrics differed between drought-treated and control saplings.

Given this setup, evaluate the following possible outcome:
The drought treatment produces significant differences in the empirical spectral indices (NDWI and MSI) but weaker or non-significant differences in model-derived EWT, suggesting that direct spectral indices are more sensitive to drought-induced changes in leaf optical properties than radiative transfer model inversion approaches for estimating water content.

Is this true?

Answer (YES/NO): NO